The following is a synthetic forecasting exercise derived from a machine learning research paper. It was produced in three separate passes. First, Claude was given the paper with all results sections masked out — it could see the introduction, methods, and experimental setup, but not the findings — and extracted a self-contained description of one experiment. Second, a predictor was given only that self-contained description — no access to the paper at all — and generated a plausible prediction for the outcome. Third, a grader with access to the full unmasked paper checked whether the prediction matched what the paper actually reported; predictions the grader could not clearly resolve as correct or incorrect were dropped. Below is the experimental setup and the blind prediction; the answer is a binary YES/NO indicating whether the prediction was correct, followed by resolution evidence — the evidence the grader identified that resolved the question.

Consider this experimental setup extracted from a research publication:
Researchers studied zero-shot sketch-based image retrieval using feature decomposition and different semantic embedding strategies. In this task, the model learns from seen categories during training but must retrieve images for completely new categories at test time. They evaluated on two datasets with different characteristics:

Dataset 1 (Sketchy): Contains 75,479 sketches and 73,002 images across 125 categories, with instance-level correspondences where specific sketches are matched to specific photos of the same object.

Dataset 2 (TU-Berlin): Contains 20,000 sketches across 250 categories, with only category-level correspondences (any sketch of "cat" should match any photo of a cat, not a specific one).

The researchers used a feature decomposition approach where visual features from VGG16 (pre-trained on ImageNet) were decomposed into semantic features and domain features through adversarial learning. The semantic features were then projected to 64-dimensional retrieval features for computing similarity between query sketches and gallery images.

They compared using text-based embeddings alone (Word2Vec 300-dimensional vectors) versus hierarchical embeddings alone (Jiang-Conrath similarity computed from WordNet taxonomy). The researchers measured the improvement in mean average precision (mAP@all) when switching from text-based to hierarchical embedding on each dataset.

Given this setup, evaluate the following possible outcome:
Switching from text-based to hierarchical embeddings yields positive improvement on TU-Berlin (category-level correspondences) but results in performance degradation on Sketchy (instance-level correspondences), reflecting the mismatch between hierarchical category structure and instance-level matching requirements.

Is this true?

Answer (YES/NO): NO